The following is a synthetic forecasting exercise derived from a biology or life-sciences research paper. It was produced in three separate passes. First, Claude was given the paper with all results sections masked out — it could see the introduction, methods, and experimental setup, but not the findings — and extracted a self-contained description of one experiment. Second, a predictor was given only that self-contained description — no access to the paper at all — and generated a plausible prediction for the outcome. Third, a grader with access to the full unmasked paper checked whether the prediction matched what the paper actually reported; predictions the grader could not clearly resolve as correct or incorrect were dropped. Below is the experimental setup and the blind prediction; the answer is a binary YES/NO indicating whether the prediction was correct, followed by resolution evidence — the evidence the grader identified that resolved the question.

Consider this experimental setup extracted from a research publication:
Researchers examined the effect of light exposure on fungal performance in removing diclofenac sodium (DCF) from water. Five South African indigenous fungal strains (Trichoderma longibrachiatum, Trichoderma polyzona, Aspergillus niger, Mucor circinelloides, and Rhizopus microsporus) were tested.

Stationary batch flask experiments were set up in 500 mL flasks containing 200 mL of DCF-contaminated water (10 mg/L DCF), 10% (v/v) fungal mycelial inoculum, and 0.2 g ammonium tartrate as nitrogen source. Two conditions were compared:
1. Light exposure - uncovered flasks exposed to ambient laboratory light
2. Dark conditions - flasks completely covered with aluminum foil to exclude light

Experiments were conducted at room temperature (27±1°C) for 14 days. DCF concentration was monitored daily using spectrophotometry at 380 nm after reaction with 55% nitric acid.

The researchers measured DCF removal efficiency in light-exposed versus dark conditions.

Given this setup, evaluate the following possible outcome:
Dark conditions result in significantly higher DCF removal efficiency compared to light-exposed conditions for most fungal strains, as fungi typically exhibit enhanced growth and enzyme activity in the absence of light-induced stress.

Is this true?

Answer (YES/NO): NO